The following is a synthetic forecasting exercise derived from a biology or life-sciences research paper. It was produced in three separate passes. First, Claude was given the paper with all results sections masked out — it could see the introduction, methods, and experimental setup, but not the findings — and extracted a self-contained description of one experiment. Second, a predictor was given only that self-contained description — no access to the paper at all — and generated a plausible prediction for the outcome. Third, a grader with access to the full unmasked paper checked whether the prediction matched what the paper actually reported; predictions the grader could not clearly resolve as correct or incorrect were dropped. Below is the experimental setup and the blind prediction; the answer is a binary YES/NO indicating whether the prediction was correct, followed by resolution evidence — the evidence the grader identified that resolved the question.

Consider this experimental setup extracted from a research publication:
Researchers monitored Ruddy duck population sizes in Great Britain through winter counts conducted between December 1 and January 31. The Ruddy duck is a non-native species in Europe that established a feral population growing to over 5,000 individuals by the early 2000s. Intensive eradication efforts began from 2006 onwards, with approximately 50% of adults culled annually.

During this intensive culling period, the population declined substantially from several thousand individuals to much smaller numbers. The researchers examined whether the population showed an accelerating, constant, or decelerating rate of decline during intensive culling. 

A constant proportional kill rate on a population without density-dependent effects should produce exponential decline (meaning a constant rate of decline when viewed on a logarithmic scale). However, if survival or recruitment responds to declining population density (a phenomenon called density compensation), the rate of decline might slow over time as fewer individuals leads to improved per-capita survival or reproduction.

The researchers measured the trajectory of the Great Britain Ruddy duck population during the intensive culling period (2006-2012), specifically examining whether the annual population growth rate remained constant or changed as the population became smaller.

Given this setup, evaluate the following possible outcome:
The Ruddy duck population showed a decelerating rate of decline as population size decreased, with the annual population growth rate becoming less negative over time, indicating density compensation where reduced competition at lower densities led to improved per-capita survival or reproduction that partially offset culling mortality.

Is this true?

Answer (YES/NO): NO